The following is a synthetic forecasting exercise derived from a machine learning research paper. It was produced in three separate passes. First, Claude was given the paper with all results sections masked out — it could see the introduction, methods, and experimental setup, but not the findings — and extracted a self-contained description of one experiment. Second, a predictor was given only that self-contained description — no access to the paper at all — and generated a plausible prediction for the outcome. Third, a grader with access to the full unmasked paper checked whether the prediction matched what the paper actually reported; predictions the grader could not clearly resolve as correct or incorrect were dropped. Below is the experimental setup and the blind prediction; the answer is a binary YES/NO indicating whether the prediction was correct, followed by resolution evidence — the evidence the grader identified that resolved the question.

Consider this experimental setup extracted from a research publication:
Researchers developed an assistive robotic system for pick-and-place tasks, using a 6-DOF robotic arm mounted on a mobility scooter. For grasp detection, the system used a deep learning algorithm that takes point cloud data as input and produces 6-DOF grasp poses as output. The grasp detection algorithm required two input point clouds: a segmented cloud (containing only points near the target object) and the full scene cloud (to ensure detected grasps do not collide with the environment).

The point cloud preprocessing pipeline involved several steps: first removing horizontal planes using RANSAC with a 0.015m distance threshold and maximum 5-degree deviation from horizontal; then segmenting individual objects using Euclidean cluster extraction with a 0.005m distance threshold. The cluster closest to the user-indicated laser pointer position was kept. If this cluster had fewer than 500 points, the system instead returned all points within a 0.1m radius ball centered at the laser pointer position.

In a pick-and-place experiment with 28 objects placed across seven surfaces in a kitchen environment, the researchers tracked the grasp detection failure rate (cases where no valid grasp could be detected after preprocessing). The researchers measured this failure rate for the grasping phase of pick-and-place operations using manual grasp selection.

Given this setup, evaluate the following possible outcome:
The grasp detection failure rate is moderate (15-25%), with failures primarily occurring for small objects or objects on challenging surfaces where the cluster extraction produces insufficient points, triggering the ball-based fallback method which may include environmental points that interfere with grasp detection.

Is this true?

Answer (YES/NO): NO